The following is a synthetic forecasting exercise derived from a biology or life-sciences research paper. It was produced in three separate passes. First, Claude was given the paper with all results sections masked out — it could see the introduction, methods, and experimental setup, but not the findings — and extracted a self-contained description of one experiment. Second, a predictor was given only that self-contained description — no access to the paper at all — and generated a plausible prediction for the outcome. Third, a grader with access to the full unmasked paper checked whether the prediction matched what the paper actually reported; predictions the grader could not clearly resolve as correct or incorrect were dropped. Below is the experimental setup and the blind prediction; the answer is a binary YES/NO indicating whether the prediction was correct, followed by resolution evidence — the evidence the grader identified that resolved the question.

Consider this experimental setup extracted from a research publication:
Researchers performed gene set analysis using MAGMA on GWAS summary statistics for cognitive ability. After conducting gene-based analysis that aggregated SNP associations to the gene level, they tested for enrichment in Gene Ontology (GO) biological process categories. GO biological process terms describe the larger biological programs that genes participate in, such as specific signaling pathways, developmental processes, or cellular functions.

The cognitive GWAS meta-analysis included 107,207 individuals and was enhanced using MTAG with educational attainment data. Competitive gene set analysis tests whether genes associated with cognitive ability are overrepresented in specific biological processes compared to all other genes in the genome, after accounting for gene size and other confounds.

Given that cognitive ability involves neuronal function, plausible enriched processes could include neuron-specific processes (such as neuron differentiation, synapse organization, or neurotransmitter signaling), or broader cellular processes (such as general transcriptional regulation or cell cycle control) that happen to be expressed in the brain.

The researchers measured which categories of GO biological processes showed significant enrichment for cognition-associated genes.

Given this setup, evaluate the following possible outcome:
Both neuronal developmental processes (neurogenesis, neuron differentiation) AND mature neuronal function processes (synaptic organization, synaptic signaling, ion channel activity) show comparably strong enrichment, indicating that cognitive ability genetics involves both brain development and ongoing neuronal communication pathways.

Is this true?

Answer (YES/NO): NO